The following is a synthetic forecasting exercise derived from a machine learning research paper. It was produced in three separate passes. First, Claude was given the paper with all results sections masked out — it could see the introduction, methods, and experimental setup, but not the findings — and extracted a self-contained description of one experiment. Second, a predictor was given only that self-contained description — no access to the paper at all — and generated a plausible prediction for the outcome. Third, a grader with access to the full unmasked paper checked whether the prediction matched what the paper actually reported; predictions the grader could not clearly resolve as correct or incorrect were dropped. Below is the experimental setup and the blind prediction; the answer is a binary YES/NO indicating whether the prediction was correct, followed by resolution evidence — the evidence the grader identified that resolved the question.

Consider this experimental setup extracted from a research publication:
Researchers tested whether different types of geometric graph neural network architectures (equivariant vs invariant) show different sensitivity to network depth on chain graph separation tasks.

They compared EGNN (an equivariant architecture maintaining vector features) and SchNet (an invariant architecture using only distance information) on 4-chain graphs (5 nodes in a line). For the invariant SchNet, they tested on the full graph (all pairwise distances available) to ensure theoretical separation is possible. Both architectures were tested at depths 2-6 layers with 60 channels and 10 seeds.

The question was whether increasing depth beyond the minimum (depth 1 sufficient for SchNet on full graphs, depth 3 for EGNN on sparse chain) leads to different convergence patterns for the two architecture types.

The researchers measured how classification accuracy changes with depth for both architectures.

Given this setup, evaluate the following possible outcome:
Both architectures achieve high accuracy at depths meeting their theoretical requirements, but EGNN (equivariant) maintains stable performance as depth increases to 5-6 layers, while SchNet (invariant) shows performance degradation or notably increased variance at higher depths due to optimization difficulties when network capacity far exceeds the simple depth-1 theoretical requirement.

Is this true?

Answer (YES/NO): NO